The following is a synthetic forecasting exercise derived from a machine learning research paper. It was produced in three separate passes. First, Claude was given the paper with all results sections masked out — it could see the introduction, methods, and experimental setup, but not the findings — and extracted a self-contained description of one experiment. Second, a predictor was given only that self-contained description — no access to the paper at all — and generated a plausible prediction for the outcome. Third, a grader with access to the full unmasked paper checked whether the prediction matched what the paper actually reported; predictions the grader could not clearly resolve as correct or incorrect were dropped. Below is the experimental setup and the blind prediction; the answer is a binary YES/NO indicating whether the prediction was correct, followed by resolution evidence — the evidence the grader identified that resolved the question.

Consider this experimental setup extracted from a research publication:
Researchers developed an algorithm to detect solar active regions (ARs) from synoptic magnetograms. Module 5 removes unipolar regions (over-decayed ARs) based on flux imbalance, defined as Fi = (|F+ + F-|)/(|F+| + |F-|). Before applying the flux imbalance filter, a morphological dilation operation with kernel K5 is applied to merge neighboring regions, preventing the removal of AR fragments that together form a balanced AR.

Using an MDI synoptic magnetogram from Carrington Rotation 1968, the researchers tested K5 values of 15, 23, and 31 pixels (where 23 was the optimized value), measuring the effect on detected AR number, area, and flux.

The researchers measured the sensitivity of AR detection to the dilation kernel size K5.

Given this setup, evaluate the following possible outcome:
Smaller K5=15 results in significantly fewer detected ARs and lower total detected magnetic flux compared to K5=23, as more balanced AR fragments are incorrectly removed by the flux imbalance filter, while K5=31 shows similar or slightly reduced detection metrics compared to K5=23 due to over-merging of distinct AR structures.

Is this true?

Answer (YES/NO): NO